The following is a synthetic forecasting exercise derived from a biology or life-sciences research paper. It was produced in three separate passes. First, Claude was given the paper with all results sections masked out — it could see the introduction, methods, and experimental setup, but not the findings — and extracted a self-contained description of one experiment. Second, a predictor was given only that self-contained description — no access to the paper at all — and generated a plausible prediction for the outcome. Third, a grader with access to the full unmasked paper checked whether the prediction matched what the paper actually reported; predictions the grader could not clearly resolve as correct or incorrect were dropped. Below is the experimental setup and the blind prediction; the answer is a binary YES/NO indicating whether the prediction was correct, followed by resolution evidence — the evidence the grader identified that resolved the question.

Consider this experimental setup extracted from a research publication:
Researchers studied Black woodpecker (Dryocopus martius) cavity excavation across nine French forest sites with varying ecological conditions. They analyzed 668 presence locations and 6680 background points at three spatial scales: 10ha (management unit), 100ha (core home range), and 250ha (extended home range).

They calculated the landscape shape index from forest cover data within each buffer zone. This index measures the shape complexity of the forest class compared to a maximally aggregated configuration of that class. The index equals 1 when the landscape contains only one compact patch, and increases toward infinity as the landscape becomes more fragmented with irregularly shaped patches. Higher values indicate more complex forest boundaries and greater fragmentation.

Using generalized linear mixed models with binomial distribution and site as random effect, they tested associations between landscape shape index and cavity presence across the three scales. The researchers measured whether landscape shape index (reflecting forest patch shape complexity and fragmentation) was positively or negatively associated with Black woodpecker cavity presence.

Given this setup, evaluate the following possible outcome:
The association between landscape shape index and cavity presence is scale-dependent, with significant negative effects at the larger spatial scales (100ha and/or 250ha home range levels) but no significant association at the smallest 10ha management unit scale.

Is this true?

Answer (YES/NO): NO